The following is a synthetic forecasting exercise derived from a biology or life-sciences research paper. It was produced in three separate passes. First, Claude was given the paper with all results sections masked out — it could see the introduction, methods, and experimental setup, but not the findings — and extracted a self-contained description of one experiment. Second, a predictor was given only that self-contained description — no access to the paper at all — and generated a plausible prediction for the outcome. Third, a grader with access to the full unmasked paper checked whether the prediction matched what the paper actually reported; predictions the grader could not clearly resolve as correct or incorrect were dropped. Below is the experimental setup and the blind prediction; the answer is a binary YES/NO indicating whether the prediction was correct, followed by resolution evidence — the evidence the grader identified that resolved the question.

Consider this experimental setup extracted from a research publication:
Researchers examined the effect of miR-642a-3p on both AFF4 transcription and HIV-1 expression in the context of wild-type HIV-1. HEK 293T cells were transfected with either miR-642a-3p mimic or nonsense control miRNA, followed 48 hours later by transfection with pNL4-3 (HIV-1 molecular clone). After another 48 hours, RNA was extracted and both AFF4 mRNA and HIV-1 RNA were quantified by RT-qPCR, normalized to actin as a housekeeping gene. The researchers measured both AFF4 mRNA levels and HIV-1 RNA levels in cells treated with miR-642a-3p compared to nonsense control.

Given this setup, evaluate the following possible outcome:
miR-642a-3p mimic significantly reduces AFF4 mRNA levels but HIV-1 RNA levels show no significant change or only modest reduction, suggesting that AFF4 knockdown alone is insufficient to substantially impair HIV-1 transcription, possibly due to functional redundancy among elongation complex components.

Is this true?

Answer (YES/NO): NO